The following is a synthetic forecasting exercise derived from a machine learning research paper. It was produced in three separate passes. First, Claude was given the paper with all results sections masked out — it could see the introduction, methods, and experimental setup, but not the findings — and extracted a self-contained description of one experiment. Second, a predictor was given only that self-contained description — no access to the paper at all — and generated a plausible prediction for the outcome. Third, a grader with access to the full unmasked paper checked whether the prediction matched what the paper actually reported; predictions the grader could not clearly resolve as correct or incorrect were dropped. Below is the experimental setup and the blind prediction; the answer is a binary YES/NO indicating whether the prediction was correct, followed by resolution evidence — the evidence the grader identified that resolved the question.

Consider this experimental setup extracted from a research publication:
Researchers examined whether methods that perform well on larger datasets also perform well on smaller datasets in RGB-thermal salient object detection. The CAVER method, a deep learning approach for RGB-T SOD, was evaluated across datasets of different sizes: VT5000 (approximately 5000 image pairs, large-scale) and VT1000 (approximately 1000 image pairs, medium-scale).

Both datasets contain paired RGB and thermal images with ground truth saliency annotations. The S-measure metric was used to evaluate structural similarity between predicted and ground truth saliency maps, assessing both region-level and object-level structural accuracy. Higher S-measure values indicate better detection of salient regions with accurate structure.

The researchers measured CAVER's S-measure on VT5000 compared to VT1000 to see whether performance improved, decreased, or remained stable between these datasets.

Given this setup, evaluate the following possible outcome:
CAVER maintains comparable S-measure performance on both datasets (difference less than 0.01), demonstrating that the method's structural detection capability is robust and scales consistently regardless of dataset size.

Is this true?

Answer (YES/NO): NO